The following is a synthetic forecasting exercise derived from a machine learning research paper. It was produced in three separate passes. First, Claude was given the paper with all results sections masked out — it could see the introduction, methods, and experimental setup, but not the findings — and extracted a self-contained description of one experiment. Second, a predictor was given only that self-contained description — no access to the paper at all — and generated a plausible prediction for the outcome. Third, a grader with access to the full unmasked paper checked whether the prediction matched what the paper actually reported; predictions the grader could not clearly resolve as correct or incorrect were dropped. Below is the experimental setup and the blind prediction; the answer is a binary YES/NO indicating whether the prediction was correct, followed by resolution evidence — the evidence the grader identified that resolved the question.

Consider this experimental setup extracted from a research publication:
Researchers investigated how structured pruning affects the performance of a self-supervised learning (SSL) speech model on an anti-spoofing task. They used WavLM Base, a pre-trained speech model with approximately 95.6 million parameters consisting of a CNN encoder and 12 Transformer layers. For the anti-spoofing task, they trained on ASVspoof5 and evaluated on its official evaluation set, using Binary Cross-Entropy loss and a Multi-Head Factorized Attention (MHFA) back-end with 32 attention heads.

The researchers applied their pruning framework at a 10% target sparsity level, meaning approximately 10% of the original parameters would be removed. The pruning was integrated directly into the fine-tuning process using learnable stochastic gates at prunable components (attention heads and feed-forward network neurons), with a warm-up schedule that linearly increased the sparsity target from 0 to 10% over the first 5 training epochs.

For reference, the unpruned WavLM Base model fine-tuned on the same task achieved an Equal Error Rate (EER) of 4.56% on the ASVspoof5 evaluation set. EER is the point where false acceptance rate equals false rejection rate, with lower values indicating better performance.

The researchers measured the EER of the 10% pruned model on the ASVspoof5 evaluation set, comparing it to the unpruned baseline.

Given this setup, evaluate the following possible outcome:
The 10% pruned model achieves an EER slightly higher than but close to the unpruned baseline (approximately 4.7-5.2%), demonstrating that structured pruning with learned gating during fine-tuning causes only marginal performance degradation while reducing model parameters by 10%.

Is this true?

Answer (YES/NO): NO